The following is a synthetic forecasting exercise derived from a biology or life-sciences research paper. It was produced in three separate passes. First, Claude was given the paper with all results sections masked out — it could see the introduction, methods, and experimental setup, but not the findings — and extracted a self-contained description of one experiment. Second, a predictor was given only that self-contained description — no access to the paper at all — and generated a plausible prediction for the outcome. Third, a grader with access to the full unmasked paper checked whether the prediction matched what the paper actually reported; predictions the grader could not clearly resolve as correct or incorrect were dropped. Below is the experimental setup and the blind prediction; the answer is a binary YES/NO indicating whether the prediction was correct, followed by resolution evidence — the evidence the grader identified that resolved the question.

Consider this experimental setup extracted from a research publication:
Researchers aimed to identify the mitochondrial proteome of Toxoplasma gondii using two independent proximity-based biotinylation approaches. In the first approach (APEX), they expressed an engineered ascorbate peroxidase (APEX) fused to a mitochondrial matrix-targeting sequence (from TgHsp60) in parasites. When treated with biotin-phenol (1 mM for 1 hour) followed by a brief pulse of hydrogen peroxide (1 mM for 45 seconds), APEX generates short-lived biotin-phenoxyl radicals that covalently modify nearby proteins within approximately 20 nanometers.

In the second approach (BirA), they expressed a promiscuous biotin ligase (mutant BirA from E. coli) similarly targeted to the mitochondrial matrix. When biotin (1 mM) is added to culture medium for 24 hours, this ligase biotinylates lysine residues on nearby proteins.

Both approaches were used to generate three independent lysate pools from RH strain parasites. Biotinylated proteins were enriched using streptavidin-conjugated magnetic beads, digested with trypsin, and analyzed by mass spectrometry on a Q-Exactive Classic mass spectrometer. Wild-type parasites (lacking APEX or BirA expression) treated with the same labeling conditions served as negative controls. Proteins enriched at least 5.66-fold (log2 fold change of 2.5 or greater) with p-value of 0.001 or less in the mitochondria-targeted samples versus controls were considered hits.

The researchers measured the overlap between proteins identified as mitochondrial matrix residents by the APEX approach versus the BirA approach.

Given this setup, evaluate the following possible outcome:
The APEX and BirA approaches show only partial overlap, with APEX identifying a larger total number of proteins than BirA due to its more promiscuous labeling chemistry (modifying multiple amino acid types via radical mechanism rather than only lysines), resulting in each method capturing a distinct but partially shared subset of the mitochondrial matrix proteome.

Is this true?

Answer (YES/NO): NO